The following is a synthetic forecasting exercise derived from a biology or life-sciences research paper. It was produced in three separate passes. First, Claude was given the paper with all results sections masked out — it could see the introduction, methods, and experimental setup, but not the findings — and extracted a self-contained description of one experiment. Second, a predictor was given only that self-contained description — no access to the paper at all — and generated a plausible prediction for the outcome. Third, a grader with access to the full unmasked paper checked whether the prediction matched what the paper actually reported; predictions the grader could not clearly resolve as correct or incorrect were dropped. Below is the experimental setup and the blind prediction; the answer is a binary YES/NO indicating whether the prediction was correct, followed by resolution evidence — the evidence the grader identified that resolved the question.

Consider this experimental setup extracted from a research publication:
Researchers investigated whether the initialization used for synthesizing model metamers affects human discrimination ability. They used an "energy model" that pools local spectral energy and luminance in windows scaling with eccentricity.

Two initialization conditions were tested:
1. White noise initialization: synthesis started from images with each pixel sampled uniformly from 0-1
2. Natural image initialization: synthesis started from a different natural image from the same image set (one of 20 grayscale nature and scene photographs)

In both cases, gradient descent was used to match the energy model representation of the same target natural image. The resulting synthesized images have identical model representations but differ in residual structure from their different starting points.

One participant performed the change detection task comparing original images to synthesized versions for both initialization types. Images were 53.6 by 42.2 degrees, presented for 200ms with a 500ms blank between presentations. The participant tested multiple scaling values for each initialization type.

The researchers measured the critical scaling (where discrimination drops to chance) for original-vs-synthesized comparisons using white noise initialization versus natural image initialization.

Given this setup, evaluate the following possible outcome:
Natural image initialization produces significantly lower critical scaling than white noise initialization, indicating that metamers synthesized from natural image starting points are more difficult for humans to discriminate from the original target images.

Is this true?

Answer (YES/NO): NO